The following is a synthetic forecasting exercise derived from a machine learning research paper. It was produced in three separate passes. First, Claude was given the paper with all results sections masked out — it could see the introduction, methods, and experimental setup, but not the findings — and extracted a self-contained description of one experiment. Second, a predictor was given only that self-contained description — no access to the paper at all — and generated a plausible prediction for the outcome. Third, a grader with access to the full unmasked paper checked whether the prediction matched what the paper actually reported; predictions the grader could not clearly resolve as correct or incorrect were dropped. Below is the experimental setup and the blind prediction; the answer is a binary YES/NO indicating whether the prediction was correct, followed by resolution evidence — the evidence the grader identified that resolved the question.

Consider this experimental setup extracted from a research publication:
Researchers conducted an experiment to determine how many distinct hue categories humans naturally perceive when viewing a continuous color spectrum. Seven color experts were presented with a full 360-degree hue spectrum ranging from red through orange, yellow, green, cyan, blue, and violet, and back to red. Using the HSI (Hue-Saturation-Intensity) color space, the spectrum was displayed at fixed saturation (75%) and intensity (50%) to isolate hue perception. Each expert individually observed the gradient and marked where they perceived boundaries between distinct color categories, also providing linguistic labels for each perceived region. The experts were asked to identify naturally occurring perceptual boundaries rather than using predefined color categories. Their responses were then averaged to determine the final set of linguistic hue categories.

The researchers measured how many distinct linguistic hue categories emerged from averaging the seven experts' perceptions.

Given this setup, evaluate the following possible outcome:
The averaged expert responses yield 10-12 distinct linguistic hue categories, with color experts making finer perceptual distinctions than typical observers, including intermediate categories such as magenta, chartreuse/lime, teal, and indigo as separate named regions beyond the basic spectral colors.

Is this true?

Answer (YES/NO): NO